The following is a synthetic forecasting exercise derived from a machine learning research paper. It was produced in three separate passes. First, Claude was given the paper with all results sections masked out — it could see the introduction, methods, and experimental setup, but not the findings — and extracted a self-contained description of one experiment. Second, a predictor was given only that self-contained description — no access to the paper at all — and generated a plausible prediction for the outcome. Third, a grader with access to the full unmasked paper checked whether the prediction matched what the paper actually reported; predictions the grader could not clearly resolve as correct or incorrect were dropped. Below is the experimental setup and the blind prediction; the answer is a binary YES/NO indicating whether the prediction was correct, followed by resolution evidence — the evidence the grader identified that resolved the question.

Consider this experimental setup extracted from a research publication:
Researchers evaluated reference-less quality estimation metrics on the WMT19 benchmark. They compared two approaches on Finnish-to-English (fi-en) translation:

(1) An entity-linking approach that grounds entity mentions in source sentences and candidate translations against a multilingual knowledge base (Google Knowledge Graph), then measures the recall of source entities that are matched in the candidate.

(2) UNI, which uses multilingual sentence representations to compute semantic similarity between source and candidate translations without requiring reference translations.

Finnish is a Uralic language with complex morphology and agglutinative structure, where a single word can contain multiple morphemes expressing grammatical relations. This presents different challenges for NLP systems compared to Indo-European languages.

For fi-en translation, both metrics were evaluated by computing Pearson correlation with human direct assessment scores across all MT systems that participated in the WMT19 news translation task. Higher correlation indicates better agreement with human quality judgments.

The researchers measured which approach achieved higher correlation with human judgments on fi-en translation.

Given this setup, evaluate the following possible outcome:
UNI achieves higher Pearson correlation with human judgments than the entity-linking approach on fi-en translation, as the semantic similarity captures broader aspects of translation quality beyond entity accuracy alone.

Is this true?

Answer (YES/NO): YES